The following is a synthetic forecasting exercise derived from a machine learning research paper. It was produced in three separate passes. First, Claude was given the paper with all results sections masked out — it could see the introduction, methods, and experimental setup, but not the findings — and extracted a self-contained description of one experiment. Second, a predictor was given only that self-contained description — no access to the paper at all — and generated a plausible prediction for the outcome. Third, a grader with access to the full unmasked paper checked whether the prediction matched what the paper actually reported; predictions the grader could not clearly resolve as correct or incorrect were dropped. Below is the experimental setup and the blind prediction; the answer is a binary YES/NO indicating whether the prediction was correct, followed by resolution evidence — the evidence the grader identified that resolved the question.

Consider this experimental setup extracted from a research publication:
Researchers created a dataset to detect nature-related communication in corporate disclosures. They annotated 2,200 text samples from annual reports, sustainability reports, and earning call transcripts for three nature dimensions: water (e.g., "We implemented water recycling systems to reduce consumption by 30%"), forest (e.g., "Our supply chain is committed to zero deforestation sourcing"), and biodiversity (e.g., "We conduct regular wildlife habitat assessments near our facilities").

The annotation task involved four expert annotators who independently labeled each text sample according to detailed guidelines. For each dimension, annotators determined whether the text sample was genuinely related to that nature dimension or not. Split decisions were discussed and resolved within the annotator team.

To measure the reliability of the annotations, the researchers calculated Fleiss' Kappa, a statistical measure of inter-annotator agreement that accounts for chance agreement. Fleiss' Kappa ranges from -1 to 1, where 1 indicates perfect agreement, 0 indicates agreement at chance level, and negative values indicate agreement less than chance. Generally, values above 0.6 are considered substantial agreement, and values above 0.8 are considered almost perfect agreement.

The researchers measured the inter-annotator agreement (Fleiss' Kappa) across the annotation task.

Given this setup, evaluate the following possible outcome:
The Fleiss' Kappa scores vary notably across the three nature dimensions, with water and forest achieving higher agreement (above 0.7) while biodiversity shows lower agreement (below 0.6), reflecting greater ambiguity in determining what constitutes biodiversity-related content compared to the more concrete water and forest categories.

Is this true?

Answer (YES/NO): NO